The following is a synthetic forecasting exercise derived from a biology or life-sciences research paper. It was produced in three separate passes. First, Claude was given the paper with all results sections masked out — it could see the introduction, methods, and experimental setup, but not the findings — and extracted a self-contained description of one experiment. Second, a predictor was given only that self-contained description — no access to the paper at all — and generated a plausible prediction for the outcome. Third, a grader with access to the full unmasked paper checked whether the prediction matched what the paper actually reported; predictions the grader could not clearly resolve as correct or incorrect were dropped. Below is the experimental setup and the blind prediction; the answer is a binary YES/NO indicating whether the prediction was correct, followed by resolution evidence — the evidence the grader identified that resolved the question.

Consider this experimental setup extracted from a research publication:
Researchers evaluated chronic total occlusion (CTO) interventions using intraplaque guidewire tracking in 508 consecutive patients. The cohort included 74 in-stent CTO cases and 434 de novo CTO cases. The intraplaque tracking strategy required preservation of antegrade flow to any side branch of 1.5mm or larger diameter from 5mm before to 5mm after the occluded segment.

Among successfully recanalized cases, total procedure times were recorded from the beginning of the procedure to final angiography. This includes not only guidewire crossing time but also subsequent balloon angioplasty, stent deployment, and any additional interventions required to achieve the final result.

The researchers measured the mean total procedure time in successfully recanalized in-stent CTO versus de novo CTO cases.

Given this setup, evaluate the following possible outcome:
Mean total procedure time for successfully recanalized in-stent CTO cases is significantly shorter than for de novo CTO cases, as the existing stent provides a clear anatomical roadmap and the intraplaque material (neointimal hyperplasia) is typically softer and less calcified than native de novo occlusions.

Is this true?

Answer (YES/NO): YES